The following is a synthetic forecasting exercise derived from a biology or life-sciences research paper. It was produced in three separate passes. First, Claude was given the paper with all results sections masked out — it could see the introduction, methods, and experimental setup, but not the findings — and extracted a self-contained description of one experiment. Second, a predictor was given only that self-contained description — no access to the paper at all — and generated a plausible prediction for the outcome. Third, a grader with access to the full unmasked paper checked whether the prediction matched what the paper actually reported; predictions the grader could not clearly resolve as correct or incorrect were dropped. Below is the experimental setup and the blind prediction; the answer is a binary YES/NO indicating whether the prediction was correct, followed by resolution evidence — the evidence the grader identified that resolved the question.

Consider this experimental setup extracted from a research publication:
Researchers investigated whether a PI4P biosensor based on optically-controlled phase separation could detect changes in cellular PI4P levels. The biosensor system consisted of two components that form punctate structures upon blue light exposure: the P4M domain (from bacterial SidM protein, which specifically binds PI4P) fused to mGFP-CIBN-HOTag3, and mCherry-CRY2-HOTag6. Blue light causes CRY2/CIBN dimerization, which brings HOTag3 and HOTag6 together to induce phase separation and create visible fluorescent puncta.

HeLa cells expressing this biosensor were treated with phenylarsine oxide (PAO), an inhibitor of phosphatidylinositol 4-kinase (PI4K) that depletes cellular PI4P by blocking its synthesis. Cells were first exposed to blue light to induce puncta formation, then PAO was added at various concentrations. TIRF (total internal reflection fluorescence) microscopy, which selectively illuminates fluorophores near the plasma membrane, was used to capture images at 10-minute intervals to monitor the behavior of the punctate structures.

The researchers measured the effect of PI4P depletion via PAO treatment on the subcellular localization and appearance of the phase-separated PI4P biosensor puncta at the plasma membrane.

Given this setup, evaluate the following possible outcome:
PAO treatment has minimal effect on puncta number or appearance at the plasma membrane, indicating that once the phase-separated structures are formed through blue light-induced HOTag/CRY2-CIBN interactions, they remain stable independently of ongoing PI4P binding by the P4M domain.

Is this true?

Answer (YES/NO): NO